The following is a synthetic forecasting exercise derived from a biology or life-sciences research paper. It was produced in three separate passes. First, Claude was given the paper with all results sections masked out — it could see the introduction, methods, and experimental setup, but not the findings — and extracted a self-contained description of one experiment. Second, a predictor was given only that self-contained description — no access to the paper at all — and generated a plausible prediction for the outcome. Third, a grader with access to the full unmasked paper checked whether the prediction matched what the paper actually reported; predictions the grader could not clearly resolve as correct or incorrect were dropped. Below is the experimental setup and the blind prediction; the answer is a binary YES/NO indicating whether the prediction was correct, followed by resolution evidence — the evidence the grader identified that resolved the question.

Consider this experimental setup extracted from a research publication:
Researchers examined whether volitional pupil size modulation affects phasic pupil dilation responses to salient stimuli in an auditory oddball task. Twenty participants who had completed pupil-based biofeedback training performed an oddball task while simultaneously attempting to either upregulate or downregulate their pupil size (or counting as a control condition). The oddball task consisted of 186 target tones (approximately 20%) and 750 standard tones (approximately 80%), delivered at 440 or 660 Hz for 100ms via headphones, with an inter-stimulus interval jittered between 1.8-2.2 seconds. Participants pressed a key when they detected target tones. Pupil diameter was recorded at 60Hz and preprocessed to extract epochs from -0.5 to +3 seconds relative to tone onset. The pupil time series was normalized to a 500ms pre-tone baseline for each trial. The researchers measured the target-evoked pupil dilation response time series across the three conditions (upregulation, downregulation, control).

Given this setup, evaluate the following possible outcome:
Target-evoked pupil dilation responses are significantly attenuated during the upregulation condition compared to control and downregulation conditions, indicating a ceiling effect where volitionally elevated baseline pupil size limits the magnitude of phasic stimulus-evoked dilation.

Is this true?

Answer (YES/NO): NO